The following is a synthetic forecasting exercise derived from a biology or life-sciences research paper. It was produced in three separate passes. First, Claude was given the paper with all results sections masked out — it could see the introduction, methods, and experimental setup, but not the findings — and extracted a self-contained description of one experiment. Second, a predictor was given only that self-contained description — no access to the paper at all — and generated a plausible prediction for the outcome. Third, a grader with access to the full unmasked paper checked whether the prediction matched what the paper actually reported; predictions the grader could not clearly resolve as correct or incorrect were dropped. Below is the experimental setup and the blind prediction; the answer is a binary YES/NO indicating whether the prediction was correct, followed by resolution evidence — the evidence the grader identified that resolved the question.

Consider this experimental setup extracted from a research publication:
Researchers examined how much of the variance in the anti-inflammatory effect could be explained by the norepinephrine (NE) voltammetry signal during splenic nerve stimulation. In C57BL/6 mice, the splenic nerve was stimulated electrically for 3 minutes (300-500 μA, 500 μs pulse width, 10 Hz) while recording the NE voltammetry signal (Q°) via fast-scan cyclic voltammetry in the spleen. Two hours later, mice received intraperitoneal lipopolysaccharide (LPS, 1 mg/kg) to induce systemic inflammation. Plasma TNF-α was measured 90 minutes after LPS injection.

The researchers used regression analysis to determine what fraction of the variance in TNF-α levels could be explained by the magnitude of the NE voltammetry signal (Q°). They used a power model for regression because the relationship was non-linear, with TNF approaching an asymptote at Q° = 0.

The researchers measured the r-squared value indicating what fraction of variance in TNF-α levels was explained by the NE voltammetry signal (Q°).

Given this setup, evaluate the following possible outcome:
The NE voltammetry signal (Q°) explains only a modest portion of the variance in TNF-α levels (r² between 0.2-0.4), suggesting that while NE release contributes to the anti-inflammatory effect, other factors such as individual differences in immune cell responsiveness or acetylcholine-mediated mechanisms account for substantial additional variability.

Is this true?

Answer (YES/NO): YES